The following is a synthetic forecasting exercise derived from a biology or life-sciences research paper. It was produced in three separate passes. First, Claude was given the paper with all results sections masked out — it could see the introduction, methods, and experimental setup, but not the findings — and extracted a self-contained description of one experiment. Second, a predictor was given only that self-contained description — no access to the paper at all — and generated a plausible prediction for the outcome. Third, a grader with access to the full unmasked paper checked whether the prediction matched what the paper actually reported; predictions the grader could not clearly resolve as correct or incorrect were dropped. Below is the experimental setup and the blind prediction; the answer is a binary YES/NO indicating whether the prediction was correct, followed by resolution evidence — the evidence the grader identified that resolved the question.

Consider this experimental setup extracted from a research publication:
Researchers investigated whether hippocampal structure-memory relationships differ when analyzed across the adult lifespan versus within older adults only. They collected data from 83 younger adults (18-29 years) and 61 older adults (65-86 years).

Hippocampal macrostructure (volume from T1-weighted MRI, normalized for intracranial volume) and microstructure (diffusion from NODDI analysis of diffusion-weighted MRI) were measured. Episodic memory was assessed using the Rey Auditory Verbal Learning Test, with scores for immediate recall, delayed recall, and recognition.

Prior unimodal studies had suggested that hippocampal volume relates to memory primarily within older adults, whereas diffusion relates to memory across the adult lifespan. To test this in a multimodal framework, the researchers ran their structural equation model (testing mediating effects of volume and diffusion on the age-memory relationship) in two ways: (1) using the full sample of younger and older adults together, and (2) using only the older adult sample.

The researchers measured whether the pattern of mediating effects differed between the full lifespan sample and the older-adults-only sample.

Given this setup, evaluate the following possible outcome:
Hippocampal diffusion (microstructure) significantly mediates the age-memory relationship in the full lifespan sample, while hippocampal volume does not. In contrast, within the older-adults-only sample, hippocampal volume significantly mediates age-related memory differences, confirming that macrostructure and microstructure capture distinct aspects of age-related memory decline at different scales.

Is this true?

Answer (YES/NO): NO